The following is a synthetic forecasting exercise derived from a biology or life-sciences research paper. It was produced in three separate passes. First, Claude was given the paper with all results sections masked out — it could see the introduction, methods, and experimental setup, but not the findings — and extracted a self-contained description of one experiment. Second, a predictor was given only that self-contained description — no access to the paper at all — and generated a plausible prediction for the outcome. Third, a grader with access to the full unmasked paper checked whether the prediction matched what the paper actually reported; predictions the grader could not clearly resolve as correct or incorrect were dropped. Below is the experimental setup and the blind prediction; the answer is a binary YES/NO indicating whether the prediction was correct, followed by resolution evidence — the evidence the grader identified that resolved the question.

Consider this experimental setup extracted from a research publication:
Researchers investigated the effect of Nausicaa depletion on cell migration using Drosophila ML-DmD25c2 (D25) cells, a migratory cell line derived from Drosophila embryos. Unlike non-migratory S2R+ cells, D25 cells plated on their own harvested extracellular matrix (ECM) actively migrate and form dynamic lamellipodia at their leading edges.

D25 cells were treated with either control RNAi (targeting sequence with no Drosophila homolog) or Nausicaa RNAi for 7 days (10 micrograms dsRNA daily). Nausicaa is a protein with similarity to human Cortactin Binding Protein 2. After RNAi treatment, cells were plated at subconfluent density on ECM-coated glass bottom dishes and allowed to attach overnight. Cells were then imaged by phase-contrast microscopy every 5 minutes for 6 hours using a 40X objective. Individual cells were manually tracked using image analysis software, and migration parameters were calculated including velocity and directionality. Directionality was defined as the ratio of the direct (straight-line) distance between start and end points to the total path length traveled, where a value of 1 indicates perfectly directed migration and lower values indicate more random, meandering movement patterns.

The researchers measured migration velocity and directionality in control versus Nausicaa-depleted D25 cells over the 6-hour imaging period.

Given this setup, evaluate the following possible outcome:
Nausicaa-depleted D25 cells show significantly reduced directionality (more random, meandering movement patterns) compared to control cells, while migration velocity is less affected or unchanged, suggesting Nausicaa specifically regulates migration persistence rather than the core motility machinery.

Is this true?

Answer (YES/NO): NO